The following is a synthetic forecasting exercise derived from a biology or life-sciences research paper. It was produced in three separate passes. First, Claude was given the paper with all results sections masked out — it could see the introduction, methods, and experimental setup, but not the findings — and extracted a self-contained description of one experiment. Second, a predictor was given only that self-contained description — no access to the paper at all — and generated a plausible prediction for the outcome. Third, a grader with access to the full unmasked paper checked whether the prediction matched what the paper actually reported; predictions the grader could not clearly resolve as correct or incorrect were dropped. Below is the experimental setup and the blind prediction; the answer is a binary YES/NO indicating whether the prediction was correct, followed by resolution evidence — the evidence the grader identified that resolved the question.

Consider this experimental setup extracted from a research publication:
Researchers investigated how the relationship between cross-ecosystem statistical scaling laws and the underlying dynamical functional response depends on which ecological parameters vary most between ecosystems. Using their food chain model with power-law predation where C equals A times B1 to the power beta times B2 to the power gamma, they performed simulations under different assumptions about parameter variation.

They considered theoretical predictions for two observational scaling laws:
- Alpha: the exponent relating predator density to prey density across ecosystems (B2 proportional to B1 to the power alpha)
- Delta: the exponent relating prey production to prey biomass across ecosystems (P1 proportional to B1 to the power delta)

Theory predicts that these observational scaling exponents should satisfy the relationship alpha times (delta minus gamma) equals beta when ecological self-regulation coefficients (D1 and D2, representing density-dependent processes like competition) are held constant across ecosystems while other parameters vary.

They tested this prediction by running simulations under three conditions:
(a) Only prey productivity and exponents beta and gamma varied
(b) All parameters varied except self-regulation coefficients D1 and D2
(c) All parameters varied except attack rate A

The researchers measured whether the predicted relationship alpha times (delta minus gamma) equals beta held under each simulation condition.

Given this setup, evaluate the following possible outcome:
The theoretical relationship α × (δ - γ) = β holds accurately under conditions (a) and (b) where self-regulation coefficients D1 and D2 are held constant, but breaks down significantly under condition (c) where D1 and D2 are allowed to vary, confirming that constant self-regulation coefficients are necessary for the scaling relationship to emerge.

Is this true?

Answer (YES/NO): YES